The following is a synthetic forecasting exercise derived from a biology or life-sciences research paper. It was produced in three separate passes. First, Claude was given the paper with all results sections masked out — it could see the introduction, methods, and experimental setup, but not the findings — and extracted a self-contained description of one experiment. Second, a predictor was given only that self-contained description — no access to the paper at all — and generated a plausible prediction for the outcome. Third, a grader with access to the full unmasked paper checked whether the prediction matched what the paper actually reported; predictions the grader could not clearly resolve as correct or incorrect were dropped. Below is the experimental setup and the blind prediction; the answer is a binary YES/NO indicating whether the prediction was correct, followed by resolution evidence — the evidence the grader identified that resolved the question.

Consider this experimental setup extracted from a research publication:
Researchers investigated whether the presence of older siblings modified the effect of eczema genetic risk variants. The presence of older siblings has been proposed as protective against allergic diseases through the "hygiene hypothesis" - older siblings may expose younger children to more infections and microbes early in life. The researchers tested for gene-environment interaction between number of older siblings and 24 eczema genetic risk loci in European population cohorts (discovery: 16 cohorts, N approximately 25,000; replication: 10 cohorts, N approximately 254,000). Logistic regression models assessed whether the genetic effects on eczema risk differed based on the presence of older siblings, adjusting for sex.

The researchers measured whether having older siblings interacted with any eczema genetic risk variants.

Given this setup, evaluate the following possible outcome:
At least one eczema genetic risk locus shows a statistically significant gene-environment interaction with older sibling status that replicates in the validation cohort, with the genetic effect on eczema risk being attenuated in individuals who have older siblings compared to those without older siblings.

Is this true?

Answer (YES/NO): NO